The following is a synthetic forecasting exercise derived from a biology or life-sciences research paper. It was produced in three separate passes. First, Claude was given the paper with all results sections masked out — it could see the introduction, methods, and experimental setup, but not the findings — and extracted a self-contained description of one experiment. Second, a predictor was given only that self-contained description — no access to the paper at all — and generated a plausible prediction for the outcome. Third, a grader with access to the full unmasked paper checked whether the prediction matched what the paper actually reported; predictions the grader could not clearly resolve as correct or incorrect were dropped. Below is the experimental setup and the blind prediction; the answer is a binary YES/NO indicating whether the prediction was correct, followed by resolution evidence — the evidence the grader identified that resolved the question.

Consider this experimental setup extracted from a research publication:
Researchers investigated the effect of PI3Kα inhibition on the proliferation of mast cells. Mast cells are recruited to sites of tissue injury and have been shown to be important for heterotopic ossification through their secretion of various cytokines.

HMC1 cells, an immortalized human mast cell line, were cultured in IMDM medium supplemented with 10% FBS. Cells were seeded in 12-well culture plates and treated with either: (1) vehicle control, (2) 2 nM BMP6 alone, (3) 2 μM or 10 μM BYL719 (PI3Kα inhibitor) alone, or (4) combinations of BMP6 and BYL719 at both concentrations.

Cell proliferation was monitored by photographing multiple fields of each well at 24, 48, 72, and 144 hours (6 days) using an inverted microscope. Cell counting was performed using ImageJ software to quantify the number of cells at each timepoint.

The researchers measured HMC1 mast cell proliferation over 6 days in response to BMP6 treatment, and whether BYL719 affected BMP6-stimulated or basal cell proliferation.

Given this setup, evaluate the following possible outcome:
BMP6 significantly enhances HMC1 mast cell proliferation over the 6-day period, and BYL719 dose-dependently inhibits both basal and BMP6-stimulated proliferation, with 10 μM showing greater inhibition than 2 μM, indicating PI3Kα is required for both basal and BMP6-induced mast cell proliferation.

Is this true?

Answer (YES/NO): NO